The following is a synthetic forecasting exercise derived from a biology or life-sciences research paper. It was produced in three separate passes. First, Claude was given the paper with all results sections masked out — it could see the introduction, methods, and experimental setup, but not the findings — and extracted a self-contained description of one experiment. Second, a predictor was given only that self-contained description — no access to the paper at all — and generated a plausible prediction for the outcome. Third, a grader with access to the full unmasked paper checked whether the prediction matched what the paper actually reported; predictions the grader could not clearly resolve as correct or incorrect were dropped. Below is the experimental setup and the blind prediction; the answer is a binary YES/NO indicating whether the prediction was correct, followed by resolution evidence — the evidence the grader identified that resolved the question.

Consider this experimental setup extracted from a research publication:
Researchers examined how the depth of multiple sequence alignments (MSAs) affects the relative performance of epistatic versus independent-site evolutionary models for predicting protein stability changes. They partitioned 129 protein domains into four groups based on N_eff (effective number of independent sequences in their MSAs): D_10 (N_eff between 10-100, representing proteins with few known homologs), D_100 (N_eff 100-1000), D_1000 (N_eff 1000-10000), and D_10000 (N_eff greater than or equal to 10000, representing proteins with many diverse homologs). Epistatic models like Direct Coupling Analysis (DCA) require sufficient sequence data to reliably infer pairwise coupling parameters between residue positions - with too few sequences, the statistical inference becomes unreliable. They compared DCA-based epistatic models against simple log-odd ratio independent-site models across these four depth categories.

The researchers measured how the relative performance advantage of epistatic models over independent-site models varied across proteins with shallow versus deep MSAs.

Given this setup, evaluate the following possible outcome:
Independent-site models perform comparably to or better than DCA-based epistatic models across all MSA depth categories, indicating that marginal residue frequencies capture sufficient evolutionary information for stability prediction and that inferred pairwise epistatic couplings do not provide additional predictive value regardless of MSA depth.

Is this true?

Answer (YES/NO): YES